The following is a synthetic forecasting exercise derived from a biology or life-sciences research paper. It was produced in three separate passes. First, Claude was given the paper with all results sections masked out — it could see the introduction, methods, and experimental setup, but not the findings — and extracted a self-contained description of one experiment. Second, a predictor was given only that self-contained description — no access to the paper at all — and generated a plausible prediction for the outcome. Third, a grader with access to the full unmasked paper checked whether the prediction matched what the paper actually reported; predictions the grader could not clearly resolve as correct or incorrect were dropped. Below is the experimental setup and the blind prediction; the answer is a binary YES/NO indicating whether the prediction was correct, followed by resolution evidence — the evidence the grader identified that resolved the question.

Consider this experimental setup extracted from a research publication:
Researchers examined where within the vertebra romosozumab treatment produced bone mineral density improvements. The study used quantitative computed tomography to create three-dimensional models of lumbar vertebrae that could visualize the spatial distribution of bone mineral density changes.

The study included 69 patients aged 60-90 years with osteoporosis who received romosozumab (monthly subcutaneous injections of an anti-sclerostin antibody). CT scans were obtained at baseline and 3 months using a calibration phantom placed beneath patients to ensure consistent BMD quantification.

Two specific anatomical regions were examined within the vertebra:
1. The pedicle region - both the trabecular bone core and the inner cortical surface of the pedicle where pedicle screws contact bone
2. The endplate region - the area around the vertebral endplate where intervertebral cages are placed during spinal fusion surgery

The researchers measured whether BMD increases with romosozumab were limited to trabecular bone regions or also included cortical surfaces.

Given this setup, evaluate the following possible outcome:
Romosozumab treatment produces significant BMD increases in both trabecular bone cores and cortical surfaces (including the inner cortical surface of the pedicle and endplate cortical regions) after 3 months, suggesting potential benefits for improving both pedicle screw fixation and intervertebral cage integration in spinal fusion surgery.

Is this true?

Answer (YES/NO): YES